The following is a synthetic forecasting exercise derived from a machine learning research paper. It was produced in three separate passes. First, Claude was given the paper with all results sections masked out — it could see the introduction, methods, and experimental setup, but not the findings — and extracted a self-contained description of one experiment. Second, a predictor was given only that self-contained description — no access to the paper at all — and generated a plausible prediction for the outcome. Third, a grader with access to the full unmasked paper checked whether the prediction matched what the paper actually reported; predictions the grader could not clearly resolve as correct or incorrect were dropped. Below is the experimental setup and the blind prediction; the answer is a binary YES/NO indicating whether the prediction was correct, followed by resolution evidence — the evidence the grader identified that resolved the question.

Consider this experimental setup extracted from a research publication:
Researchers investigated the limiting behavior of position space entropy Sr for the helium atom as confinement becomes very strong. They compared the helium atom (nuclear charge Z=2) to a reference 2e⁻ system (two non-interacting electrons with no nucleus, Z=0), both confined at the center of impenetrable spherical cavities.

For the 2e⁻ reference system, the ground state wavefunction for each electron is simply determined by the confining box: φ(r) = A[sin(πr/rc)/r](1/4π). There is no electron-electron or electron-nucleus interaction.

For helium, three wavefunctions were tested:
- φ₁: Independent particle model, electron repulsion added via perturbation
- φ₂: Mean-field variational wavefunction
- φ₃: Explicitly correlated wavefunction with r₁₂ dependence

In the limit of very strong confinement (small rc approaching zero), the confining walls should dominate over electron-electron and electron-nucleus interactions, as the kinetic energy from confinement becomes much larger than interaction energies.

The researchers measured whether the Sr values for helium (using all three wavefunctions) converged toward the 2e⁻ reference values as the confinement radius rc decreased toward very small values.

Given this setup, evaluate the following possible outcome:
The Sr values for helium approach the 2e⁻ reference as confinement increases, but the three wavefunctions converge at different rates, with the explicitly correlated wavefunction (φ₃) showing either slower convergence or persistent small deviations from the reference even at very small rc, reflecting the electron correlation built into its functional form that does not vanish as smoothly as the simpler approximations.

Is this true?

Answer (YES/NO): NO